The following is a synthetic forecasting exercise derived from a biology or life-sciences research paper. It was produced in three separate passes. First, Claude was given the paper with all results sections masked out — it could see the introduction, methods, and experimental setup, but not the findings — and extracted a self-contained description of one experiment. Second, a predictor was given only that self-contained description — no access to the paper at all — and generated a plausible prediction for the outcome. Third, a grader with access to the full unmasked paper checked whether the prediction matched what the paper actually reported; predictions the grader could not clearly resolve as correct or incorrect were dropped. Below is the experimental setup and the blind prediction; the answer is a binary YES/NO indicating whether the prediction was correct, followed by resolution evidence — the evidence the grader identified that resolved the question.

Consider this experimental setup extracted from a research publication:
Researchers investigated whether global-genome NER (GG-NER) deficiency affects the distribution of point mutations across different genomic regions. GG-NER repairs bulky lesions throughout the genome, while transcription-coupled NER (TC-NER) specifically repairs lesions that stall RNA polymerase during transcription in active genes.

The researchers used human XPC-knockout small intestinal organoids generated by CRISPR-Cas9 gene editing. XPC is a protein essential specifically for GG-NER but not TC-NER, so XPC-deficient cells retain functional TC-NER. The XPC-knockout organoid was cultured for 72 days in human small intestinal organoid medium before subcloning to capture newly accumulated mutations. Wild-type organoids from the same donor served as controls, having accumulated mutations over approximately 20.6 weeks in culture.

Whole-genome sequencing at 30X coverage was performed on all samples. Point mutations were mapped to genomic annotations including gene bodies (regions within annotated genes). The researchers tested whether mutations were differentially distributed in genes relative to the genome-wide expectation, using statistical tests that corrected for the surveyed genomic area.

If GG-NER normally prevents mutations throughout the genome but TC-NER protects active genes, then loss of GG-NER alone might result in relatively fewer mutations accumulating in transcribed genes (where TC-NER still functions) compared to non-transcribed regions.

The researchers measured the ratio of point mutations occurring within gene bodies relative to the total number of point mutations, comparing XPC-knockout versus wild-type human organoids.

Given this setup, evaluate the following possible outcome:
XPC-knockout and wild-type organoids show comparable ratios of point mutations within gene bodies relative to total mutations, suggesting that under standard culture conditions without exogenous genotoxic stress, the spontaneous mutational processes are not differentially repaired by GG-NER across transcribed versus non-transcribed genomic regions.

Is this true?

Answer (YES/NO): YES